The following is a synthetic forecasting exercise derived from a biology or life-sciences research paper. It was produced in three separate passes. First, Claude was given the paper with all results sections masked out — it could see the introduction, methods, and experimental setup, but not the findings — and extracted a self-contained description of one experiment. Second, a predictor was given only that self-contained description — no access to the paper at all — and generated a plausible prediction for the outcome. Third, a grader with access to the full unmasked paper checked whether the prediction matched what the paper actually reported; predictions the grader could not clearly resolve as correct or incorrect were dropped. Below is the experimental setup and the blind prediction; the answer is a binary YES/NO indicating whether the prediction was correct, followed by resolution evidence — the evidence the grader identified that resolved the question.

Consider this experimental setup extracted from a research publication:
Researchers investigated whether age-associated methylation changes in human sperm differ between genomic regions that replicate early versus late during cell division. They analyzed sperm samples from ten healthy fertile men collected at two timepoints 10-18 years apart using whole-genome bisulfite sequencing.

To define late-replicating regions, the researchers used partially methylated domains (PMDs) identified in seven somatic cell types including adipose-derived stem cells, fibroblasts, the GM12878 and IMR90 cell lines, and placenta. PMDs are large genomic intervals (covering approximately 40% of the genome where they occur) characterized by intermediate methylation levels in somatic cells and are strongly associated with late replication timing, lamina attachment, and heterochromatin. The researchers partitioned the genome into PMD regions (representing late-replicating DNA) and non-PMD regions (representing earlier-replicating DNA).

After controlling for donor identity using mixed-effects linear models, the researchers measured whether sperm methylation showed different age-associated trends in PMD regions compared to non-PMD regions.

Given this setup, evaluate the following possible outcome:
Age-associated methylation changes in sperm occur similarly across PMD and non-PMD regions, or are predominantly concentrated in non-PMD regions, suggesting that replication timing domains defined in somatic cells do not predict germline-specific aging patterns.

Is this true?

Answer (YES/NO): NO